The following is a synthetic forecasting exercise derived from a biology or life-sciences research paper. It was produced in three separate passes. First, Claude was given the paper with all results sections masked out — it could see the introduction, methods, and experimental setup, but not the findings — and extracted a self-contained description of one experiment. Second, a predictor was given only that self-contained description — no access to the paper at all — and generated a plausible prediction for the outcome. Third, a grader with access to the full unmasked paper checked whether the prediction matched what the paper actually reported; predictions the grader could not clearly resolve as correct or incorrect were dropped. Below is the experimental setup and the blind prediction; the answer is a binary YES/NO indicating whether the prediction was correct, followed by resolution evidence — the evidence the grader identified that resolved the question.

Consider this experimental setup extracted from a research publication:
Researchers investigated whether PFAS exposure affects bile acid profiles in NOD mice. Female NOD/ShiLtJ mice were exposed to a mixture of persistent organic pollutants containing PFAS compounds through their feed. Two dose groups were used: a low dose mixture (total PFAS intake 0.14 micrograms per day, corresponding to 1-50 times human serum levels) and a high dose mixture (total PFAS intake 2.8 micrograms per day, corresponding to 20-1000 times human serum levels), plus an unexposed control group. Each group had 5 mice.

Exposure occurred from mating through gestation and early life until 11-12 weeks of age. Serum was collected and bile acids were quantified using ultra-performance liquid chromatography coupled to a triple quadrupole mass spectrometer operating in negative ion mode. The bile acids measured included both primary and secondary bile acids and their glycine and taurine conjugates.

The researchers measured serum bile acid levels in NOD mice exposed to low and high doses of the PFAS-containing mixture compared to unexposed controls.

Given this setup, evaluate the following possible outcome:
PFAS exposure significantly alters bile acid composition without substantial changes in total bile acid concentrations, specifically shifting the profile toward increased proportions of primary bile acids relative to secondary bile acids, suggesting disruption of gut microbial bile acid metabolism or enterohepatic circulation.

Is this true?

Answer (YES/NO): NO